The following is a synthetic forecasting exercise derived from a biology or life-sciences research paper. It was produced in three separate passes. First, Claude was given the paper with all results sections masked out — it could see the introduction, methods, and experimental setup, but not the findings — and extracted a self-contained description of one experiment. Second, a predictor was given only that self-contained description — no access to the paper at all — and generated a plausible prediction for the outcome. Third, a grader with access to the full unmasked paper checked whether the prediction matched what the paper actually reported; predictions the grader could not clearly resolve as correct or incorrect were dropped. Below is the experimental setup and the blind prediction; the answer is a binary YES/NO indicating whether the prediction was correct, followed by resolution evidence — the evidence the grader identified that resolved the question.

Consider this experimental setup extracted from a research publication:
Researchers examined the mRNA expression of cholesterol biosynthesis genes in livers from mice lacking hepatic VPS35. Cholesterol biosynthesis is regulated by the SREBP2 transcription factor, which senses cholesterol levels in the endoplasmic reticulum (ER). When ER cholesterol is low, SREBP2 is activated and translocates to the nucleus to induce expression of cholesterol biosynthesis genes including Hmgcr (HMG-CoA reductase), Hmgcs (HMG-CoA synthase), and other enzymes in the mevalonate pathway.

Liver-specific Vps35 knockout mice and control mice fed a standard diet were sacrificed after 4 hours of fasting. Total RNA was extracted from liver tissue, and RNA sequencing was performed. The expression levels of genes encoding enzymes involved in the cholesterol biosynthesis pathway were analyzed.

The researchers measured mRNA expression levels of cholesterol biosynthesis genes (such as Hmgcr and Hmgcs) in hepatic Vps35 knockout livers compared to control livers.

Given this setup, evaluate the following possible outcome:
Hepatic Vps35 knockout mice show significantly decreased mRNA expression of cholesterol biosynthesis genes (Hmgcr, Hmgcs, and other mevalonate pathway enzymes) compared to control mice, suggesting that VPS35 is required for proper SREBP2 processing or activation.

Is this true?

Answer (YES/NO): NO